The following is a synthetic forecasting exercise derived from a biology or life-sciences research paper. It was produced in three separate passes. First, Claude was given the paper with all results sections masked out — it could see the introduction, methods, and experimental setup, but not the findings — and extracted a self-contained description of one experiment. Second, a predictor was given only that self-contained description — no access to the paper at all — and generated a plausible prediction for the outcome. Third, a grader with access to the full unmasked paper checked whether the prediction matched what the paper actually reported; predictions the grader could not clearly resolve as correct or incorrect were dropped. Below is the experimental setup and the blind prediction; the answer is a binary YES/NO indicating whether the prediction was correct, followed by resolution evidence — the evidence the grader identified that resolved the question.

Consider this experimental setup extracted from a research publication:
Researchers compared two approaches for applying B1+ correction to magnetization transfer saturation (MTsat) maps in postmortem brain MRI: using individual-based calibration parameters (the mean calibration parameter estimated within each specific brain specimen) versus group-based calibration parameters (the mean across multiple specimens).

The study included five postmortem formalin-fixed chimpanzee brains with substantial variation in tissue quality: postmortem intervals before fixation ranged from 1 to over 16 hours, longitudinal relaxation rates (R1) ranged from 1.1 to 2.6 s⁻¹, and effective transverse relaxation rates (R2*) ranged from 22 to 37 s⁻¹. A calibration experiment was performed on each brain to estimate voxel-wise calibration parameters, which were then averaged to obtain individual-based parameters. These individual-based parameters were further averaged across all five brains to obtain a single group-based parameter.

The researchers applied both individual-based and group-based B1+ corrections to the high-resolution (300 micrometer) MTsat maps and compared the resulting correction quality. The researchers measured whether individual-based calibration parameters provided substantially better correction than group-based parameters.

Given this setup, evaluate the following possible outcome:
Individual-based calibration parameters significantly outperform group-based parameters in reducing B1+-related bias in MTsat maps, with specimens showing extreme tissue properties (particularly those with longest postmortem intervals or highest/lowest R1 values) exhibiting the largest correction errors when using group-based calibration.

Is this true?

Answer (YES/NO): NO